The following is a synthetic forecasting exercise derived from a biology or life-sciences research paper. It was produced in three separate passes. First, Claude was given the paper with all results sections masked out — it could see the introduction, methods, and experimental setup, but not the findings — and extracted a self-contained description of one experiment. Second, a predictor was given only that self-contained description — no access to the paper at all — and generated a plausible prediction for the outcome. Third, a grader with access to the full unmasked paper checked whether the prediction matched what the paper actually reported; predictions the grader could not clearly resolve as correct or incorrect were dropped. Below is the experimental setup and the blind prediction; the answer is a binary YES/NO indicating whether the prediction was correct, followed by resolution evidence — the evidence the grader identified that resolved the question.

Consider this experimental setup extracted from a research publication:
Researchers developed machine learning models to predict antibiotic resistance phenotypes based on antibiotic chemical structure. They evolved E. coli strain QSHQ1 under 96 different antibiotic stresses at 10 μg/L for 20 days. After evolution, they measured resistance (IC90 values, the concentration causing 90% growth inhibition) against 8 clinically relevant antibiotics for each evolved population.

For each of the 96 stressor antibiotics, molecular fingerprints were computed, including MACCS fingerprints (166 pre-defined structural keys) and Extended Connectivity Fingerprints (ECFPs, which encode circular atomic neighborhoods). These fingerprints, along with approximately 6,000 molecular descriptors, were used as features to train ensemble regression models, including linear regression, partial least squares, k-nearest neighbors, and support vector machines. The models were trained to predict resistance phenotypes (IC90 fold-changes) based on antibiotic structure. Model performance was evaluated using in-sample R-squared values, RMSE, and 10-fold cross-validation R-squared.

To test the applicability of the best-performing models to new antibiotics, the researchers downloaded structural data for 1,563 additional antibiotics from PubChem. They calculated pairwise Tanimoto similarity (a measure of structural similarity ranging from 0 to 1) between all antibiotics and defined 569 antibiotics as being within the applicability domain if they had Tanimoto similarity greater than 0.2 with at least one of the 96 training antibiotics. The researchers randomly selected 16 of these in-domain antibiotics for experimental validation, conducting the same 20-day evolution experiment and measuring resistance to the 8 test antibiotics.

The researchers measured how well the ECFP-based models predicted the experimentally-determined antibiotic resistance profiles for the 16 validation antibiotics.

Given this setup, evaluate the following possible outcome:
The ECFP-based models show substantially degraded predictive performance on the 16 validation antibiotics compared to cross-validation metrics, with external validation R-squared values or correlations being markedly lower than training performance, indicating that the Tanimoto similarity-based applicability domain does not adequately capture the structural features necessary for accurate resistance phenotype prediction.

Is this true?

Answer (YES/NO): NO